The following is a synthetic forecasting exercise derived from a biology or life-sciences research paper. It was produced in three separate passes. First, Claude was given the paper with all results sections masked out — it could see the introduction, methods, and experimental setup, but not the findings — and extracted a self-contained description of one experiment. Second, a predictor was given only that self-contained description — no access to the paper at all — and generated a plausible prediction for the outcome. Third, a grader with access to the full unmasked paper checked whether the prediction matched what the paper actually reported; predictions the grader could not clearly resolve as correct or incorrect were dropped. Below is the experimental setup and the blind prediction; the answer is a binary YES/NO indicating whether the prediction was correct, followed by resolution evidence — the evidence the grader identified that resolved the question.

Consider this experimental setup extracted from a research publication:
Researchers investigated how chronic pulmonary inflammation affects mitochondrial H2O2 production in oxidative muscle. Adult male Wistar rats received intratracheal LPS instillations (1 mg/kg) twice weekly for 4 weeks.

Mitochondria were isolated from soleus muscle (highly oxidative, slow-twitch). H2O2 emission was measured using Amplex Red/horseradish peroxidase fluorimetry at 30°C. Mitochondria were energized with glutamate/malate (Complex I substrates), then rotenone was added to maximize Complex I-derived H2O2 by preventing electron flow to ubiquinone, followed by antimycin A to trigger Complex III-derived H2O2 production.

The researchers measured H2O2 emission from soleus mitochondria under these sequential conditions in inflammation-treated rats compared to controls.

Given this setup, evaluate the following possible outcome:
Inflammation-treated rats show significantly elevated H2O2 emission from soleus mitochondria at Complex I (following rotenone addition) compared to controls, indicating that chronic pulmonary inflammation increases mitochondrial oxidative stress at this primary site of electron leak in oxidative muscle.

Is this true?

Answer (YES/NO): NO